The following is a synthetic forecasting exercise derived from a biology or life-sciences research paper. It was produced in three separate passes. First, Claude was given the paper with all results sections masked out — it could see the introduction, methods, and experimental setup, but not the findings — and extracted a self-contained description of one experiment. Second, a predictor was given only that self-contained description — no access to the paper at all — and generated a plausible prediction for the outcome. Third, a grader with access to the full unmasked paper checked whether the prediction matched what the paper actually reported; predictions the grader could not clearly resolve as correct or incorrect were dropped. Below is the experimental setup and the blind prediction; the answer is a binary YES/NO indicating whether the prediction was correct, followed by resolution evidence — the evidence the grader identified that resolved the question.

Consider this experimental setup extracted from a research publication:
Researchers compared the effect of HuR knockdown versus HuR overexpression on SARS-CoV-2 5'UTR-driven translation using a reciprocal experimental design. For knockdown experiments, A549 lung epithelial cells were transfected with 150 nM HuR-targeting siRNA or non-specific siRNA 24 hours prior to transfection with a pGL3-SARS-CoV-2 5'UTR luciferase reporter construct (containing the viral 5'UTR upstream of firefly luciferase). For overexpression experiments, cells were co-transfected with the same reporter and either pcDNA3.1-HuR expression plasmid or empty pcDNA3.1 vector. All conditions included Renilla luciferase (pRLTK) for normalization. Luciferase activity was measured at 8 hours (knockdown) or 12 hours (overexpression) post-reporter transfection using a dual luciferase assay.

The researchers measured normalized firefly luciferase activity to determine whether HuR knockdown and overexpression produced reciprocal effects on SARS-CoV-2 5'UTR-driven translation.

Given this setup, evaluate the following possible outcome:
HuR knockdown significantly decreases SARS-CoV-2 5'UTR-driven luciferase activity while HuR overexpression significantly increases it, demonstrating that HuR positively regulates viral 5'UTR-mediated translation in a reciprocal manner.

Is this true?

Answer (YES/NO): YES